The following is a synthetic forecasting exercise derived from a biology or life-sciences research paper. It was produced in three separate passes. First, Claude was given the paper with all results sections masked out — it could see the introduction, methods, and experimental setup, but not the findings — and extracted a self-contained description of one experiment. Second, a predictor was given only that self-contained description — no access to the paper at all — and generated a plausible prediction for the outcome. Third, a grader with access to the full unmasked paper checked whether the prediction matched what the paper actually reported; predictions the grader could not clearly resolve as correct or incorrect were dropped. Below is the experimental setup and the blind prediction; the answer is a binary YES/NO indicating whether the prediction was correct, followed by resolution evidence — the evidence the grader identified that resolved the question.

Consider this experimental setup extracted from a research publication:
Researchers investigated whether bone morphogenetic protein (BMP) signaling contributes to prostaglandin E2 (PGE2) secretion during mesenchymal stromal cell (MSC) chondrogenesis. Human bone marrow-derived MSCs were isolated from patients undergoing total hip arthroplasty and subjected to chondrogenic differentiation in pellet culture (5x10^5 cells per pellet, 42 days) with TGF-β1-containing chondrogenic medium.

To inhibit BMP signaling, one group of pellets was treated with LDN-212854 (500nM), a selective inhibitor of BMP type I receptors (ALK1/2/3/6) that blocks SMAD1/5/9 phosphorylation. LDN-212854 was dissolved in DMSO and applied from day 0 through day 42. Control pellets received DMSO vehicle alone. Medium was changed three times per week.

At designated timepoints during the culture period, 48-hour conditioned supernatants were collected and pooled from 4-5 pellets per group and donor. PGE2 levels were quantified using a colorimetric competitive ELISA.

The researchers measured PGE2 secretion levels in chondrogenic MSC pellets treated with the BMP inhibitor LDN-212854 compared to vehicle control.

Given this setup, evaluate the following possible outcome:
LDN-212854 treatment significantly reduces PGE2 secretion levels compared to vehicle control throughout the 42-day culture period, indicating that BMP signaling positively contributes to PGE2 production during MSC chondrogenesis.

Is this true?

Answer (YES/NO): YES